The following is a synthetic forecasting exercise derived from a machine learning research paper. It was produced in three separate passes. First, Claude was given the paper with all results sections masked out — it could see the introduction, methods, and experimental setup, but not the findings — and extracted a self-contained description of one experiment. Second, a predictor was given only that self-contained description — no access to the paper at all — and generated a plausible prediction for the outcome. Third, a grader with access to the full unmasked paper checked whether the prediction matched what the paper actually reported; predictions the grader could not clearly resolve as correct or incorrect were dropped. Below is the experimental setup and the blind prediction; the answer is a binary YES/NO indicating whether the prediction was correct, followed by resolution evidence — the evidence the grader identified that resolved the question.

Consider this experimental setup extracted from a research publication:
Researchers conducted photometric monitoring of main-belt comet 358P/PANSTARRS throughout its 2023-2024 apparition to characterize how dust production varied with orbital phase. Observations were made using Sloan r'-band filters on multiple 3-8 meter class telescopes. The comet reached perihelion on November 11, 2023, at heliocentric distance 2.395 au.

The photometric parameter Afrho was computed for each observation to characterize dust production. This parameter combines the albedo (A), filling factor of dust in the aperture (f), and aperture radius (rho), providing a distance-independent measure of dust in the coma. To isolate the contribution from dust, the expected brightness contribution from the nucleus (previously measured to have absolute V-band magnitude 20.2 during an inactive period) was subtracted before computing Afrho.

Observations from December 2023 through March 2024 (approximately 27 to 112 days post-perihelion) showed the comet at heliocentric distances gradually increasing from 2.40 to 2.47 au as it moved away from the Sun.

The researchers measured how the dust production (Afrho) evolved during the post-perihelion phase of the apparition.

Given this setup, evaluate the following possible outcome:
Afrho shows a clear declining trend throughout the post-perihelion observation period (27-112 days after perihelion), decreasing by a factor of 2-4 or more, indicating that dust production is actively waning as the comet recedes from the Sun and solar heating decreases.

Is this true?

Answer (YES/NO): NO